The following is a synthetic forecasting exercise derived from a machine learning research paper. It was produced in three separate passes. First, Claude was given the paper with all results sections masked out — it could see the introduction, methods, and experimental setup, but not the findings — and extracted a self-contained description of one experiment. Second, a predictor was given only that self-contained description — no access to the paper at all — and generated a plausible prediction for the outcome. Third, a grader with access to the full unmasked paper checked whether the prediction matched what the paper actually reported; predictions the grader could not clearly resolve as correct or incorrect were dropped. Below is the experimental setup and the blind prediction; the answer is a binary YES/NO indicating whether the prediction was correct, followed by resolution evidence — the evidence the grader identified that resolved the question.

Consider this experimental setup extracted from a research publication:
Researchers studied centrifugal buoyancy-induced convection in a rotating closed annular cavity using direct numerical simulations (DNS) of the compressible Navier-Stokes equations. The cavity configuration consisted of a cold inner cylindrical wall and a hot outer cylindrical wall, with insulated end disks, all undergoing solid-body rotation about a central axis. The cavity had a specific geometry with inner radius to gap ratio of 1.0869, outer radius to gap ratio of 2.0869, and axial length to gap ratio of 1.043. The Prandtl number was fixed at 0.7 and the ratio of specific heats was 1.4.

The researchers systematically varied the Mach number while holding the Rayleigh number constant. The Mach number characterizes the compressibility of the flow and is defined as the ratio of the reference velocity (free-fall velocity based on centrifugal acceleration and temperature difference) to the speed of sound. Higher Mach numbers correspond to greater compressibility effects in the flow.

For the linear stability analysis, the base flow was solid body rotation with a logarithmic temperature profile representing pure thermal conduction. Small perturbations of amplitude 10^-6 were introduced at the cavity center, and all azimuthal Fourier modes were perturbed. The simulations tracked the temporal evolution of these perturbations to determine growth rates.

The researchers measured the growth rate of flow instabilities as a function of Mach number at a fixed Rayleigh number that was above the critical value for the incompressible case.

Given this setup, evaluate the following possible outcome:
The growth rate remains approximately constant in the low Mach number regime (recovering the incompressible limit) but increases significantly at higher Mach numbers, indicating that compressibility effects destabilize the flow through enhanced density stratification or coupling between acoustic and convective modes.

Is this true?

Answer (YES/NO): NO